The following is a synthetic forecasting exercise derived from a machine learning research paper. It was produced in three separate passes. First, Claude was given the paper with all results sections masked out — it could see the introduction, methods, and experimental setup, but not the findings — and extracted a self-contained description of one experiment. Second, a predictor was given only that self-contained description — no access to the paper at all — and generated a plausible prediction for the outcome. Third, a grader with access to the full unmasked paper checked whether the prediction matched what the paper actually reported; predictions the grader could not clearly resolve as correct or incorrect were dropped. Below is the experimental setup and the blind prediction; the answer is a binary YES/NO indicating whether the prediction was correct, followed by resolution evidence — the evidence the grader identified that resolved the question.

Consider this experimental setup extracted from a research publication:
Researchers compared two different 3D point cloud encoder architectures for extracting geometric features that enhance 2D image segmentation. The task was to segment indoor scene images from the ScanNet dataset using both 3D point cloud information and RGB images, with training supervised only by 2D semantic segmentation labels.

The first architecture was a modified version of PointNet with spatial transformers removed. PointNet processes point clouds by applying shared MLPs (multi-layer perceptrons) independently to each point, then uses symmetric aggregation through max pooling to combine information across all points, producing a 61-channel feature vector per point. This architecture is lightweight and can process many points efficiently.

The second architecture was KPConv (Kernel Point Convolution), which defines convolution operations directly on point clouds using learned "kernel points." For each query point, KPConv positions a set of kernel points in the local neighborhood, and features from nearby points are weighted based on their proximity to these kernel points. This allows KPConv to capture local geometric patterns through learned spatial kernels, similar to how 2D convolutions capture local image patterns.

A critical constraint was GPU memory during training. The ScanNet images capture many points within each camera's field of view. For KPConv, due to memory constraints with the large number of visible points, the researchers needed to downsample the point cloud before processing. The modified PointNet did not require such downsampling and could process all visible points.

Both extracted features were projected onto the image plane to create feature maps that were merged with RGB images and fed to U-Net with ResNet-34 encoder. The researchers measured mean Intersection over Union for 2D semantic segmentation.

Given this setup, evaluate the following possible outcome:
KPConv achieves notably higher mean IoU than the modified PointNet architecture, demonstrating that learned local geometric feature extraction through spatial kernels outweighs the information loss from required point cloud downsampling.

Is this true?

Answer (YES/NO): NO